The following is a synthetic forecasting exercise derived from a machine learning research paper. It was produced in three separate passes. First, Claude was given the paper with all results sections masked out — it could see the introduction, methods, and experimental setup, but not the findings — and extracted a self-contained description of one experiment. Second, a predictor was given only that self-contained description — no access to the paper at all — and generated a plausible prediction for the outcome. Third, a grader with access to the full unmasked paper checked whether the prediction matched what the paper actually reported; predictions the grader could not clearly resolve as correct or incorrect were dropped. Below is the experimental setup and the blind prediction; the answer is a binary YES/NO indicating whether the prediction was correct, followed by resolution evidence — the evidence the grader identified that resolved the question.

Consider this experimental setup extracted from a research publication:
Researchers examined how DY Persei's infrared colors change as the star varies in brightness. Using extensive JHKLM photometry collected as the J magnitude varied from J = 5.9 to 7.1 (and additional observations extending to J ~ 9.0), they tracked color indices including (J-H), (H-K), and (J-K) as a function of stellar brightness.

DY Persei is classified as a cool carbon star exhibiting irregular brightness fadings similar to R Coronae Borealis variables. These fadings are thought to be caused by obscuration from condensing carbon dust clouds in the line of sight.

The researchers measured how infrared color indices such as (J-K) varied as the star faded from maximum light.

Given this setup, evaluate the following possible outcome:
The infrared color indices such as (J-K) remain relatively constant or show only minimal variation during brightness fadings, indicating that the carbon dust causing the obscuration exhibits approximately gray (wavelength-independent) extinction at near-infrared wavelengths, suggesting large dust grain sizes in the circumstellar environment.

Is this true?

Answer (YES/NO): NO